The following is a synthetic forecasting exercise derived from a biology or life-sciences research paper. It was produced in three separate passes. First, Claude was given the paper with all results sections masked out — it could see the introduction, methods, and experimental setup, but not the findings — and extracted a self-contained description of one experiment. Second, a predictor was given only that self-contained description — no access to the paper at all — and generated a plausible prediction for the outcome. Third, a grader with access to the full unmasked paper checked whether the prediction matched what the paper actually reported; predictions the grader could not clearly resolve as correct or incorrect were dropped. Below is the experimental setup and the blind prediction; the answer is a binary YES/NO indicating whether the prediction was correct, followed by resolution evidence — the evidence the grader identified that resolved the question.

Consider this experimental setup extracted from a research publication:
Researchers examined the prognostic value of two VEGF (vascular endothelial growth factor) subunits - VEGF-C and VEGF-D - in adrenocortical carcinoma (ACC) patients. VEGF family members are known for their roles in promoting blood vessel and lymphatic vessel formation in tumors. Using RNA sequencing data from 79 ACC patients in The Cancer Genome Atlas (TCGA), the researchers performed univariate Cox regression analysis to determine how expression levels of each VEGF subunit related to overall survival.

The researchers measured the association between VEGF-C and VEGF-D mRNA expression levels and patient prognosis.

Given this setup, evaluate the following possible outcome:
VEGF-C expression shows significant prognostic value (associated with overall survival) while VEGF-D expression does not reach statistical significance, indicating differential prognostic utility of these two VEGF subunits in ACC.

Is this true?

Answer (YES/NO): NO